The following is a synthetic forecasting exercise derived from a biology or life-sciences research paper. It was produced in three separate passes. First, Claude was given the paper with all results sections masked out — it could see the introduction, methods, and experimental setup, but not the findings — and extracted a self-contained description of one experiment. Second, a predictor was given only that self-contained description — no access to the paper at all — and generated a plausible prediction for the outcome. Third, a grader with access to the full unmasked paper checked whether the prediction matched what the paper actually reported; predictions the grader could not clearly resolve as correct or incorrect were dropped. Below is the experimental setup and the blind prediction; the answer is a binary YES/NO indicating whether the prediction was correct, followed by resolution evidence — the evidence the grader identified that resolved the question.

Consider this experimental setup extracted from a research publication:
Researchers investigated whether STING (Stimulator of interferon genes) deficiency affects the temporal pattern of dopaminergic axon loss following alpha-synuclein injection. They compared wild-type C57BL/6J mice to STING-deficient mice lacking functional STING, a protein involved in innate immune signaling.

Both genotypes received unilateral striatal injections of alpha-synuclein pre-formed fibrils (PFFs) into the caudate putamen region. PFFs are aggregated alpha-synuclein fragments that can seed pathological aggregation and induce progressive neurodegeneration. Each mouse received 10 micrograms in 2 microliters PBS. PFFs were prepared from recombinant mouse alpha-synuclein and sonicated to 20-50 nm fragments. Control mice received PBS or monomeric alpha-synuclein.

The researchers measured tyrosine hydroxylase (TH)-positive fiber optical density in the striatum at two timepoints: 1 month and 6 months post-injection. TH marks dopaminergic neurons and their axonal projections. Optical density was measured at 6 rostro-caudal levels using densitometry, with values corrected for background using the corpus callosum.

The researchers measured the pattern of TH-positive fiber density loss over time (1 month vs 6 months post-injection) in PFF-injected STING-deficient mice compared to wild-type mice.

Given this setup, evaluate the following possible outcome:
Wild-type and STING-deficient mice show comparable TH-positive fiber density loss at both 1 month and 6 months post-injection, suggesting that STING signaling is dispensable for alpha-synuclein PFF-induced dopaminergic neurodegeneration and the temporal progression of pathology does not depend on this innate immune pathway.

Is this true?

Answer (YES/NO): NO